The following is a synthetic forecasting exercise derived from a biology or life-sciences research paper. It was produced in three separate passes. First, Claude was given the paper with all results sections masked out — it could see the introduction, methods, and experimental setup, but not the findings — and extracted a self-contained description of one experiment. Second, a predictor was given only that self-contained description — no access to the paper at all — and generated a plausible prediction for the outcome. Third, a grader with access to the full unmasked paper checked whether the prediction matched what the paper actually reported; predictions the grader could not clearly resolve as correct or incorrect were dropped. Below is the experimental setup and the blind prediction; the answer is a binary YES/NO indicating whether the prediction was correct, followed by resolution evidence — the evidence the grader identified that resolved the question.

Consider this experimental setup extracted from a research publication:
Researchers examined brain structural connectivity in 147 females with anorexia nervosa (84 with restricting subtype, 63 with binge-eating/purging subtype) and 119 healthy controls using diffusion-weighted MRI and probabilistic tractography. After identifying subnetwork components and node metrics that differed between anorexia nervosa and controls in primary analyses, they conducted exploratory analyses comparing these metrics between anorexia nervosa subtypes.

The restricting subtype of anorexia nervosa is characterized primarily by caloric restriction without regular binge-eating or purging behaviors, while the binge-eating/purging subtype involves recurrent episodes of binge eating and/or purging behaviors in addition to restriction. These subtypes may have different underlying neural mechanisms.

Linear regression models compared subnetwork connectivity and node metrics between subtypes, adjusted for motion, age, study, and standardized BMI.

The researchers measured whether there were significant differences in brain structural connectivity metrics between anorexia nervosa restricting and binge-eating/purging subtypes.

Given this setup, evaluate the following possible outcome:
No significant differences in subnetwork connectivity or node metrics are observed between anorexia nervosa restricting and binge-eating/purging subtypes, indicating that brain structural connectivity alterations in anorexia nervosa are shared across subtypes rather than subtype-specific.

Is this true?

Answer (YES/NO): YES